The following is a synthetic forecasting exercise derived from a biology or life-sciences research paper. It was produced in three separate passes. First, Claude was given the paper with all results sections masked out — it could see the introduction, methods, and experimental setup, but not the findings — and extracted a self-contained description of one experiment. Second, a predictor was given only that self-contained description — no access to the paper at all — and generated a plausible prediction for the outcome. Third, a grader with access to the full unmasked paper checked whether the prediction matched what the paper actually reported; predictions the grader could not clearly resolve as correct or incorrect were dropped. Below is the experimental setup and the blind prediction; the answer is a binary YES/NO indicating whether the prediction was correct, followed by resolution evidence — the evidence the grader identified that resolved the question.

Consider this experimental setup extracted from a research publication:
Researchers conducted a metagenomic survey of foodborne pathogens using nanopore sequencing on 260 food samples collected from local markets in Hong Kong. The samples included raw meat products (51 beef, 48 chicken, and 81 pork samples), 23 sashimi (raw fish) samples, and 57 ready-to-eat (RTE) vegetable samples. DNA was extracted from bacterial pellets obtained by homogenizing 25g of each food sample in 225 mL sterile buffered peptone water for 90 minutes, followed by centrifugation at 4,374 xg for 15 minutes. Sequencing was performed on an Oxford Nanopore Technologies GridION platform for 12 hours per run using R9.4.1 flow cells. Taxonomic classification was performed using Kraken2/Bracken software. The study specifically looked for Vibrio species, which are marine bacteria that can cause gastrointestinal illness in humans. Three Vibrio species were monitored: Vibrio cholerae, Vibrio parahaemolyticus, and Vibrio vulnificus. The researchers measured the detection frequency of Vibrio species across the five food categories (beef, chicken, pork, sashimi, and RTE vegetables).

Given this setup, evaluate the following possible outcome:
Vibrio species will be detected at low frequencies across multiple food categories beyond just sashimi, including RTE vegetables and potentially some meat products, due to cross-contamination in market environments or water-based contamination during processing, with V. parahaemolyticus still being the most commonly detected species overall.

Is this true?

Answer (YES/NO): NO